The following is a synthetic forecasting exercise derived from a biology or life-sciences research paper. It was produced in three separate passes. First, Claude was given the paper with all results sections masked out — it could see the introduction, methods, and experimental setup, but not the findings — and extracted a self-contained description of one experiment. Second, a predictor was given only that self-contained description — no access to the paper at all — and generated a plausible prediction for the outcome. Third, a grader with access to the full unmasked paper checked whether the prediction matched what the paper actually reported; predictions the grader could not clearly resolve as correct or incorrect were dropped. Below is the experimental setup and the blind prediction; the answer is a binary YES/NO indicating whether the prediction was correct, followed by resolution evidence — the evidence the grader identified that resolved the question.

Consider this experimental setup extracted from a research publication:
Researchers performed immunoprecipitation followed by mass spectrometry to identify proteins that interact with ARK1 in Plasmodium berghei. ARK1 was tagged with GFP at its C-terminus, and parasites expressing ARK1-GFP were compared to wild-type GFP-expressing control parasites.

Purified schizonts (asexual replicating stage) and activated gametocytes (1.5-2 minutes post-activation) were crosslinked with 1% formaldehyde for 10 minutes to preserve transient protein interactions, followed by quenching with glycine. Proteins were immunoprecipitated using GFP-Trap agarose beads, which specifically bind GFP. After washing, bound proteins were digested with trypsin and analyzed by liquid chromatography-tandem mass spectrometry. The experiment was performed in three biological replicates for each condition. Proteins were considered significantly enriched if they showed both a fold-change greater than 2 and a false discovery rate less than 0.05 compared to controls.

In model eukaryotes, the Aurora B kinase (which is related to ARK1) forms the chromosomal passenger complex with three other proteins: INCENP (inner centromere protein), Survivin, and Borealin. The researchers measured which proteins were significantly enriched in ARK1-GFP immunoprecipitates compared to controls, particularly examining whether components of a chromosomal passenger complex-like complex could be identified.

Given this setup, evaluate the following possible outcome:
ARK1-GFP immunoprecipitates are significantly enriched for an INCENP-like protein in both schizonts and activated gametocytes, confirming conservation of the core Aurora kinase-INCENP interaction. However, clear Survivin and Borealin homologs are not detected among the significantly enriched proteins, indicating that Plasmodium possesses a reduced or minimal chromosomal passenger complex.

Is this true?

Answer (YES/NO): YES